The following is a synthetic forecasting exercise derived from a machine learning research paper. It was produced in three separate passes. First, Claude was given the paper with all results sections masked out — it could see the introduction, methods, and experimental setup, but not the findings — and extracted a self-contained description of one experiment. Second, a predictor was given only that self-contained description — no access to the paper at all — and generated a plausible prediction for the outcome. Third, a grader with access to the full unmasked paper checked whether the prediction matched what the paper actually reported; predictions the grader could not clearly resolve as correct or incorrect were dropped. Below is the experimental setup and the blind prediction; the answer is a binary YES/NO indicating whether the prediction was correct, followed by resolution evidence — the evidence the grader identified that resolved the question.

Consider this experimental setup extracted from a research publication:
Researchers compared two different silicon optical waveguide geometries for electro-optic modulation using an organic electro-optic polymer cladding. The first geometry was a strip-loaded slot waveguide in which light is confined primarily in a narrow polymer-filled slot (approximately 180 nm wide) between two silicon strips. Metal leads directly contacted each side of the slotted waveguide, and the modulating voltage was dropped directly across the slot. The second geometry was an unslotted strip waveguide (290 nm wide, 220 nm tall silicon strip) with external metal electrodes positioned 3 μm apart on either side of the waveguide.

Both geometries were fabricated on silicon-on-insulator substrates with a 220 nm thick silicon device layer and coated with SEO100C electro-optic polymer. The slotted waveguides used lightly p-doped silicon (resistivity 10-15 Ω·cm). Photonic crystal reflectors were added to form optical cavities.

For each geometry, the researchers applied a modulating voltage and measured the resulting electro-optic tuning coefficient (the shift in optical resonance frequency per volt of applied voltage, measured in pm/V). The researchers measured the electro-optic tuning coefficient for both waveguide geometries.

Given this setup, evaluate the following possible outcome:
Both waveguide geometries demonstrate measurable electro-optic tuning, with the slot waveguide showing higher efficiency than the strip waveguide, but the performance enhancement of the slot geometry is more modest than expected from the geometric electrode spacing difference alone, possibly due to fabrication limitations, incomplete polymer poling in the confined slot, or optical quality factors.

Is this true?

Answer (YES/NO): NO